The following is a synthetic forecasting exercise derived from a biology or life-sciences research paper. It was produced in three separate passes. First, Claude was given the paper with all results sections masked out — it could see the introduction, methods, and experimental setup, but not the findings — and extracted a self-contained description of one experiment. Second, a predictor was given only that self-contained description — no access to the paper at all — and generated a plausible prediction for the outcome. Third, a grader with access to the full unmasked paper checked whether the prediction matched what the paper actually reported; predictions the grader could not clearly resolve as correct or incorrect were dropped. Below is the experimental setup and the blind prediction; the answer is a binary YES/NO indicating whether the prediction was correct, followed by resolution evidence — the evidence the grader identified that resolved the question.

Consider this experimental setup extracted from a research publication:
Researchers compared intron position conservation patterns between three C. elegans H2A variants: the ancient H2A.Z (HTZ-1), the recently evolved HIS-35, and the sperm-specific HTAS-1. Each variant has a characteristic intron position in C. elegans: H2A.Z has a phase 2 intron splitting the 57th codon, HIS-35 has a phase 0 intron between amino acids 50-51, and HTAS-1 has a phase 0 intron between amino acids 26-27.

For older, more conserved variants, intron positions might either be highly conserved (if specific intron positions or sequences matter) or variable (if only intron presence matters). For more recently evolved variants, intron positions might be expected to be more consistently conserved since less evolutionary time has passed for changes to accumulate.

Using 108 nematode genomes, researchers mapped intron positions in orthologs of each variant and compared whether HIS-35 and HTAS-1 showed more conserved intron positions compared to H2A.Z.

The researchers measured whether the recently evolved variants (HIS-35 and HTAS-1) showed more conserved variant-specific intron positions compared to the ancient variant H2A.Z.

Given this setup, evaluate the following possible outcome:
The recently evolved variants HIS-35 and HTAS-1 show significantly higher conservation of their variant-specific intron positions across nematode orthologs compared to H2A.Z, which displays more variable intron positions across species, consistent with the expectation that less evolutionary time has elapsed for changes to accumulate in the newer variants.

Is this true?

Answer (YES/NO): YES